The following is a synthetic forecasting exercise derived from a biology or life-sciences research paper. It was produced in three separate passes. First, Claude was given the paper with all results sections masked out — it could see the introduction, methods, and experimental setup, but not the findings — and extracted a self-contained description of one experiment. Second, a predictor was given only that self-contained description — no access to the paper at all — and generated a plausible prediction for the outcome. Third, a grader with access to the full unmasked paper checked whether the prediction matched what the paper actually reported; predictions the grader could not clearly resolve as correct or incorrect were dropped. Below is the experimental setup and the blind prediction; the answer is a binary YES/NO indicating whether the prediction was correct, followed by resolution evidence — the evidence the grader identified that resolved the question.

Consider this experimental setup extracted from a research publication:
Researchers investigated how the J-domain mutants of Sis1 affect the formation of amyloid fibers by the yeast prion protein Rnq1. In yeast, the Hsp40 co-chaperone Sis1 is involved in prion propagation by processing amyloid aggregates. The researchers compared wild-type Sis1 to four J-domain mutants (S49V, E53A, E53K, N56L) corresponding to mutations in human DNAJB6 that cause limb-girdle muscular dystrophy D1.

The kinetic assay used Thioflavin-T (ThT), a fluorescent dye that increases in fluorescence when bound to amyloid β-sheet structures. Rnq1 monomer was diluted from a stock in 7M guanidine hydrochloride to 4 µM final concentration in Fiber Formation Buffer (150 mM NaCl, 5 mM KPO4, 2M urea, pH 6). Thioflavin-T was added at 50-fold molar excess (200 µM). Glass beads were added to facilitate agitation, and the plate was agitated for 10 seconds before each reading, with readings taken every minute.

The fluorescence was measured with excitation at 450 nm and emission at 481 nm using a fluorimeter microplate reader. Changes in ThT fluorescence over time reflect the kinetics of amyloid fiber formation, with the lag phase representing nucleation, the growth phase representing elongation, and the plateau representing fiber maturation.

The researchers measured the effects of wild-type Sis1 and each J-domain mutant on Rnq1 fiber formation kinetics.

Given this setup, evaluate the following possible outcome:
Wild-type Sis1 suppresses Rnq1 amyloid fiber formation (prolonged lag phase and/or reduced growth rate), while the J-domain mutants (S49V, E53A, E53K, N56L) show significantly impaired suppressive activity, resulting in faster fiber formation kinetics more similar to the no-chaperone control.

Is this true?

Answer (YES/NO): YES